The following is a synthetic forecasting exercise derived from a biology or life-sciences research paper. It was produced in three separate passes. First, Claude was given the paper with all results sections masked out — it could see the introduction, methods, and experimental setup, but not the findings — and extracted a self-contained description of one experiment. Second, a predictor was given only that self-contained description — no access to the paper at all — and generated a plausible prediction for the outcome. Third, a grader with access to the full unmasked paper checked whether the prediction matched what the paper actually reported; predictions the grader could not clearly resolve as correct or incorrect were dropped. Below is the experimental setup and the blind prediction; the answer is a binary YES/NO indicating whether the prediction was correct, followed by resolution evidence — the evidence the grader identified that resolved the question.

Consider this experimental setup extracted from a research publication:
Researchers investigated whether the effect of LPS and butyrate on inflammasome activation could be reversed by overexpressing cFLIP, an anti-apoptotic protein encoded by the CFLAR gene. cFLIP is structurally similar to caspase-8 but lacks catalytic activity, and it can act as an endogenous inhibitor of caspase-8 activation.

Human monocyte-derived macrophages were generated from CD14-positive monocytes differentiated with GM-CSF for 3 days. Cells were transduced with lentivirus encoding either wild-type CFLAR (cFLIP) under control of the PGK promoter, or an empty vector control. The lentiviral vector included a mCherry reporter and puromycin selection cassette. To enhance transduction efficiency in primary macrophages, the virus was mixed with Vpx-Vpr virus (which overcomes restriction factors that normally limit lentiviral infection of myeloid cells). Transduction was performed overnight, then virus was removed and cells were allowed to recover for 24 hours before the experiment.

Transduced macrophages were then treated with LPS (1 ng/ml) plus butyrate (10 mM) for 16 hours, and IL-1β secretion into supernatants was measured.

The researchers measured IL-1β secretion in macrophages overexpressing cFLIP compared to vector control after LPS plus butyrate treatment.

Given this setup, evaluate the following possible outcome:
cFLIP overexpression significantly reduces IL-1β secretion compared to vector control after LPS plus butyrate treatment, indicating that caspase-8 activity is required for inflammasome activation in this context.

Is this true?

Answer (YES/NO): YES